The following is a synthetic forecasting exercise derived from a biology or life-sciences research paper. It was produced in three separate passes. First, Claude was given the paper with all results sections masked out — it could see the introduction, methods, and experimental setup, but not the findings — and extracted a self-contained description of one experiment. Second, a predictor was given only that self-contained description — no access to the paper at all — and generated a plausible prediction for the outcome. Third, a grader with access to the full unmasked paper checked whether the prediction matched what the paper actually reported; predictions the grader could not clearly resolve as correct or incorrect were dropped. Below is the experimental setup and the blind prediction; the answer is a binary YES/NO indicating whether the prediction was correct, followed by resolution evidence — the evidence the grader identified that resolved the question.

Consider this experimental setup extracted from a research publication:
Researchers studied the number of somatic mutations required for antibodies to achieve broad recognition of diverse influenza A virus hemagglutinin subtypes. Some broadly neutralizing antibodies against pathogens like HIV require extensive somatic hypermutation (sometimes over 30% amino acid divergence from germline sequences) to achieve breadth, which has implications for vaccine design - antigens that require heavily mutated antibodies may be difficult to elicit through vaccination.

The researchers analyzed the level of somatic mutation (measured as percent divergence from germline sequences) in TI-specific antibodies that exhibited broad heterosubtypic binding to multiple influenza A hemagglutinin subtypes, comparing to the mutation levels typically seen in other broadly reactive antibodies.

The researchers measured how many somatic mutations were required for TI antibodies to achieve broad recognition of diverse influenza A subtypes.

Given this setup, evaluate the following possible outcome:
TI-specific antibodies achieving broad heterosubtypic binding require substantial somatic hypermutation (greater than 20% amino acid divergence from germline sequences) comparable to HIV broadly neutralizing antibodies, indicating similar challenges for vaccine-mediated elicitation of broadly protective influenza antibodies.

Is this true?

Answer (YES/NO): NO